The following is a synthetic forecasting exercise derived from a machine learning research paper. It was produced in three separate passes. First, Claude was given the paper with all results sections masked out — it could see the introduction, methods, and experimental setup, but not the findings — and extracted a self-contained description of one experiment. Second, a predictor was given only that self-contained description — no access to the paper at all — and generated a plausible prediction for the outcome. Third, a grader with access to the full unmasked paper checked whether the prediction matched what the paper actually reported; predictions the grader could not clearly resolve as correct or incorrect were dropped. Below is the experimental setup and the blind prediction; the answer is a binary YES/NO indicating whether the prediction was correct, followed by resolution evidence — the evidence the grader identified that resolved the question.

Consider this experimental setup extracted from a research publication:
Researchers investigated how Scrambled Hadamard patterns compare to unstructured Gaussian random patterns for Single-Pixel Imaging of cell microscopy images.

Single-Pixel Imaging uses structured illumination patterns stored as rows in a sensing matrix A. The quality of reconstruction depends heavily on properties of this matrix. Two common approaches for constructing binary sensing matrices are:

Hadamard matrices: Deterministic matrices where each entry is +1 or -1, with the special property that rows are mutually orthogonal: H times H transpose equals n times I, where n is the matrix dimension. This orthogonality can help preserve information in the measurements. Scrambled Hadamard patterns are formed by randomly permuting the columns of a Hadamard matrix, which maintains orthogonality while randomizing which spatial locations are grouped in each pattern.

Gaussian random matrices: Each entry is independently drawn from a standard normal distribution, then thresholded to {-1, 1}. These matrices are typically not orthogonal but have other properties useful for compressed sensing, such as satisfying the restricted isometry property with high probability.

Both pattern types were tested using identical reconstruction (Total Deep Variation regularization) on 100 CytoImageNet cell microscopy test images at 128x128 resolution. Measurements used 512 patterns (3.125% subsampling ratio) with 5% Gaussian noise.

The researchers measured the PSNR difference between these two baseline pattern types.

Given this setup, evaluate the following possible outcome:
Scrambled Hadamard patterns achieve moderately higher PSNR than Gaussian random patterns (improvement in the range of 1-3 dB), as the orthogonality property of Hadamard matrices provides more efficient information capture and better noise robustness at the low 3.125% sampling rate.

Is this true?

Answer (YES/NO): NO